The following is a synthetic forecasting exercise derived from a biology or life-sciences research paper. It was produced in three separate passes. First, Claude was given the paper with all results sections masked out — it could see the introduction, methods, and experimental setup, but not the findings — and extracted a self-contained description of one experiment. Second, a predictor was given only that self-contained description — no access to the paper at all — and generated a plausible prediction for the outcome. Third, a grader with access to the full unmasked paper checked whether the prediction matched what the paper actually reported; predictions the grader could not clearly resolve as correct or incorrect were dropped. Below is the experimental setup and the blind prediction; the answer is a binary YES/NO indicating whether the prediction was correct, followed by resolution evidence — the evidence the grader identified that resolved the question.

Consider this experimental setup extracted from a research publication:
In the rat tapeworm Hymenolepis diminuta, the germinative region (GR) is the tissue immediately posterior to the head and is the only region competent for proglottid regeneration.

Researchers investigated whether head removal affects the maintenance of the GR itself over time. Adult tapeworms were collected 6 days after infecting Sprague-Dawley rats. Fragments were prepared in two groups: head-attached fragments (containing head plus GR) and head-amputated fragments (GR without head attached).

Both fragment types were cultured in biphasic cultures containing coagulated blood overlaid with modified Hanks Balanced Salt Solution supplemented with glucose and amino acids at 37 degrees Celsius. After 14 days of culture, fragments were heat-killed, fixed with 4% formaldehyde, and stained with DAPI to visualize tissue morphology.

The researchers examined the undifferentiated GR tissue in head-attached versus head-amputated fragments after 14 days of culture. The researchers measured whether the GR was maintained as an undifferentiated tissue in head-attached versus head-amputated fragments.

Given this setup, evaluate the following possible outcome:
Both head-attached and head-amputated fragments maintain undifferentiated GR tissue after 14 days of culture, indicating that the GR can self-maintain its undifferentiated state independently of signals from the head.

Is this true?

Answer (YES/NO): NO